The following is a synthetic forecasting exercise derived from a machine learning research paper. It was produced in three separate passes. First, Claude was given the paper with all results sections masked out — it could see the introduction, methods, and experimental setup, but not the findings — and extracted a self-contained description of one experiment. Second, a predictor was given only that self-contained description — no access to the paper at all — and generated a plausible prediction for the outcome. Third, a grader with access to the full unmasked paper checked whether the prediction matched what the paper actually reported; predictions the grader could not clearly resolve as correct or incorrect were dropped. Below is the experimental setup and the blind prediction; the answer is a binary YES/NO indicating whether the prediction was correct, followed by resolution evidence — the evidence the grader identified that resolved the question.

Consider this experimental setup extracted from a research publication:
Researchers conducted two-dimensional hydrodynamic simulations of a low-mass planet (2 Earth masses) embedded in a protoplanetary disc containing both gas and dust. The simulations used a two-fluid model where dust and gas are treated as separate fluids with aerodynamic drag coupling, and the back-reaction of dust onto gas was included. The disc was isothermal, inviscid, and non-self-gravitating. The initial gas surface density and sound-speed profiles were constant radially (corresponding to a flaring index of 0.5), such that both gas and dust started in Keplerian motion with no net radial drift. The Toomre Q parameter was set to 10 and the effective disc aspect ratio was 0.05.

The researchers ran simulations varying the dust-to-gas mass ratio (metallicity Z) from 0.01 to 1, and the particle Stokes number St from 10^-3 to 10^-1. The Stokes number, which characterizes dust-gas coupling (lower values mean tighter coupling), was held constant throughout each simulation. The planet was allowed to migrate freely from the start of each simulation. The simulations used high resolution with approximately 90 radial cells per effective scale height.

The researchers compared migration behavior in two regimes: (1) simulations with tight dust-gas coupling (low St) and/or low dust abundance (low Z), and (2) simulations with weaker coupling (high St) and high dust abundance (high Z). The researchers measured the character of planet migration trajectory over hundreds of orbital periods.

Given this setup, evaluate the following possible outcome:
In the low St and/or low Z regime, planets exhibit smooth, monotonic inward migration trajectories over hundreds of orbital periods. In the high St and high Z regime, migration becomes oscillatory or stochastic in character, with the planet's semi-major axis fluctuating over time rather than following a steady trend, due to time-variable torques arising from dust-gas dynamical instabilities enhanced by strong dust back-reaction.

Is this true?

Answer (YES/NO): YES